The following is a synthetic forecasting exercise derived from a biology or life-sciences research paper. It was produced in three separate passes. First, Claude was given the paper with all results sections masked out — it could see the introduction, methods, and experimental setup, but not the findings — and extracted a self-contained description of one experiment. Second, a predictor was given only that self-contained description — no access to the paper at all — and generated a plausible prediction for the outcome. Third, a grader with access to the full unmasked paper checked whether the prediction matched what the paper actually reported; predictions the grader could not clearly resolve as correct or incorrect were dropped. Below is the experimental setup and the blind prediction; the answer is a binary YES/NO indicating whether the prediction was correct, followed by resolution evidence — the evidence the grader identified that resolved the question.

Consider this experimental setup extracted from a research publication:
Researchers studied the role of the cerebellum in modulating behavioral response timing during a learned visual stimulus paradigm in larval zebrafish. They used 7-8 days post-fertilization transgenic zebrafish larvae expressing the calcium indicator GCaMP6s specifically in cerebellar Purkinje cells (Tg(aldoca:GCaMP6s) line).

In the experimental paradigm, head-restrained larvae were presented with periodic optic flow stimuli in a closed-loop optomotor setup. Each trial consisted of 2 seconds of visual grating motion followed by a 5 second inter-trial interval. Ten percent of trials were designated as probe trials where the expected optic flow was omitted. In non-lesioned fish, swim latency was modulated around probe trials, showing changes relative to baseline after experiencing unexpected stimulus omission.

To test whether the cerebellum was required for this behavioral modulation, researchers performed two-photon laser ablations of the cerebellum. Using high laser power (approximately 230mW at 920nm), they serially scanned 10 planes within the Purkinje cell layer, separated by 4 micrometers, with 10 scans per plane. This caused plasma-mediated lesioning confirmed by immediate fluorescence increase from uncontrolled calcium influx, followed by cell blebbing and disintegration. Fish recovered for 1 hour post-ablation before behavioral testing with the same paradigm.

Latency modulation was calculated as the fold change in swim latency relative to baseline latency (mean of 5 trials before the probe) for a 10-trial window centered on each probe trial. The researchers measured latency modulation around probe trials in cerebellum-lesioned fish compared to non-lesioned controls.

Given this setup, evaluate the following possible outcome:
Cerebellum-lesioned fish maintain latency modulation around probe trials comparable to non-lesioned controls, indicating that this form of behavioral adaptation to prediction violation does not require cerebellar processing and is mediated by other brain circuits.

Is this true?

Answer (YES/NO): NO